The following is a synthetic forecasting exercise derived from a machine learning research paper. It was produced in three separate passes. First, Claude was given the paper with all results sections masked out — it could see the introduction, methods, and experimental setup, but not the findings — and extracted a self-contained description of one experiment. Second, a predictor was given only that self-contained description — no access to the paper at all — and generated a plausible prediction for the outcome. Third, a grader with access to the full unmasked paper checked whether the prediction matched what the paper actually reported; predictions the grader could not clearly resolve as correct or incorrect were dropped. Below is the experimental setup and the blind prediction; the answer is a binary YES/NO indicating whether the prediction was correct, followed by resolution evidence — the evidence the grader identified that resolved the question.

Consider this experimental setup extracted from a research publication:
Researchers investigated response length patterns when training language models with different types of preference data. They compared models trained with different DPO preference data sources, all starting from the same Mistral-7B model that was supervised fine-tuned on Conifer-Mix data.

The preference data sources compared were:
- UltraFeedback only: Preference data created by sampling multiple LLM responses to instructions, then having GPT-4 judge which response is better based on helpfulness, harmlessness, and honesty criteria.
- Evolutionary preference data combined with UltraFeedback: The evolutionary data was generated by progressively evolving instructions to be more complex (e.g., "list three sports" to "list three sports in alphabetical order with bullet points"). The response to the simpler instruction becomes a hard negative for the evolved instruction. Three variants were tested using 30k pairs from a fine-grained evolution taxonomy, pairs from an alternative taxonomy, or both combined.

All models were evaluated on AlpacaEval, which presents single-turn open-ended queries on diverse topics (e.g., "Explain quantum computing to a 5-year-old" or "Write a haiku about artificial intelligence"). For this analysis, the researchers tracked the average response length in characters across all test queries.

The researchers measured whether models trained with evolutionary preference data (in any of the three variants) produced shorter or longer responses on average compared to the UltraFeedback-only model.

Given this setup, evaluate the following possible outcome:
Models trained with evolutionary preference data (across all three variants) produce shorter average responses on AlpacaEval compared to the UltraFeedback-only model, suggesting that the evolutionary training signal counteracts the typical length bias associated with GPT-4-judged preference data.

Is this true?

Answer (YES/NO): YES